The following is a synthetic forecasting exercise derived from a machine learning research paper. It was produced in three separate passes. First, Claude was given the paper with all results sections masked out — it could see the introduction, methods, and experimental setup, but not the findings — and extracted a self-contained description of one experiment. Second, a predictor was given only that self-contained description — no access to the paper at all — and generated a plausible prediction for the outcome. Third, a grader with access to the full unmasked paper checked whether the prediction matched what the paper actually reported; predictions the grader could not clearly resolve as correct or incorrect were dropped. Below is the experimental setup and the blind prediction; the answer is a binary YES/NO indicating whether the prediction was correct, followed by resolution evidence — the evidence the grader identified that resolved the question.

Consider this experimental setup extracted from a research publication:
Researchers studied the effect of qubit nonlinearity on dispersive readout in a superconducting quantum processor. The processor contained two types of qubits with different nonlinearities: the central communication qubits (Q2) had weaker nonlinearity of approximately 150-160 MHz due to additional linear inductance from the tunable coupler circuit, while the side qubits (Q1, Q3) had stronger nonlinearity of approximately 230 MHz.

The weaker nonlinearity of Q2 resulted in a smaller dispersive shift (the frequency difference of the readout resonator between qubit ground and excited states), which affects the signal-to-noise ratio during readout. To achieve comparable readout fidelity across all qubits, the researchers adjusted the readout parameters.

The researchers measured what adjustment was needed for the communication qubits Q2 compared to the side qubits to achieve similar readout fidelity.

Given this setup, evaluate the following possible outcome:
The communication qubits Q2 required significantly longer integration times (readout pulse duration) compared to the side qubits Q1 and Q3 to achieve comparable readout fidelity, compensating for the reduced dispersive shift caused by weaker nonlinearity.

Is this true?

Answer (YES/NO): YES